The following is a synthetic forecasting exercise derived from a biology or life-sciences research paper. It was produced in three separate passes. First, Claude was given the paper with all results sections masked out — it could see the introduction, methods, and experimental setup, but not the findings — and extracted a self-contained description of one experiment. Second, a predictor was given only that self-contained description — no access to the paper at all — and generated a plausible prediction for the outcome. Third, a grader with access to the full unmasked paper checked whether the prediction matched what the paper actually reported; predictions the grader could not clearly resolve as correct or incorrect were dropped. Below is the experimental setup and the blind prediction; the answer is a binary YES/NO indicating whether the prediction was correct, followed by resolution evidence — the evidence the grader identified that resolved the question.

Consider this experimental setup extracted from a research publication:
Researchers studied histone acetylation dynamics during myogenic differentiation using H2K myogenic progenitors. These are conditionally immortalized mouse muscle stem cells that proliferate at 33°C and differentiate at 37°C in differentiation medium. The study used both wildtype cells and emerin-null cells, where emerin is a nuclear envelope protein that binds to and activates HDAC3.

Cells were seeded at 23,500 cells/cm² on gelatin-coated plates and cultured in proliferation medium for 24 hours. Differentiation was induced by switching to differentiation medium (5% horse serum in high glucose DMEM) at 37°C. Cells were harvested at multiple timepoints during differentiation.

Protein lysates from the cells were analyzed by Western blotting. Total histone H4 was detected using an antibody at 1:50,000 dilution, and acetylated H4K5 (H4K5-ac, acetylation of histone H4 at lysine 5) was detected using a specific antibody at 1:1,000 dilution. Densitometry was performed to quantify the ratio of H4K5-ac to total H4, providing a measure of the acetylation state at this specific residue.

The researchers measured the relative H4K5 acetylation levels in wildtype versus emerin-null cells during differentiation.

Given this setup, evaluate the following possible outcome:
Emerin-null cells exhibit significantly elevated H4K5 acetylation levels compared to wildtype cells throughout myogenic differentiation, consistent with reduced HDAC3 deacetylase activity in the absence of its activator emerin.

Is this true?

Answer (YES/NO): YES